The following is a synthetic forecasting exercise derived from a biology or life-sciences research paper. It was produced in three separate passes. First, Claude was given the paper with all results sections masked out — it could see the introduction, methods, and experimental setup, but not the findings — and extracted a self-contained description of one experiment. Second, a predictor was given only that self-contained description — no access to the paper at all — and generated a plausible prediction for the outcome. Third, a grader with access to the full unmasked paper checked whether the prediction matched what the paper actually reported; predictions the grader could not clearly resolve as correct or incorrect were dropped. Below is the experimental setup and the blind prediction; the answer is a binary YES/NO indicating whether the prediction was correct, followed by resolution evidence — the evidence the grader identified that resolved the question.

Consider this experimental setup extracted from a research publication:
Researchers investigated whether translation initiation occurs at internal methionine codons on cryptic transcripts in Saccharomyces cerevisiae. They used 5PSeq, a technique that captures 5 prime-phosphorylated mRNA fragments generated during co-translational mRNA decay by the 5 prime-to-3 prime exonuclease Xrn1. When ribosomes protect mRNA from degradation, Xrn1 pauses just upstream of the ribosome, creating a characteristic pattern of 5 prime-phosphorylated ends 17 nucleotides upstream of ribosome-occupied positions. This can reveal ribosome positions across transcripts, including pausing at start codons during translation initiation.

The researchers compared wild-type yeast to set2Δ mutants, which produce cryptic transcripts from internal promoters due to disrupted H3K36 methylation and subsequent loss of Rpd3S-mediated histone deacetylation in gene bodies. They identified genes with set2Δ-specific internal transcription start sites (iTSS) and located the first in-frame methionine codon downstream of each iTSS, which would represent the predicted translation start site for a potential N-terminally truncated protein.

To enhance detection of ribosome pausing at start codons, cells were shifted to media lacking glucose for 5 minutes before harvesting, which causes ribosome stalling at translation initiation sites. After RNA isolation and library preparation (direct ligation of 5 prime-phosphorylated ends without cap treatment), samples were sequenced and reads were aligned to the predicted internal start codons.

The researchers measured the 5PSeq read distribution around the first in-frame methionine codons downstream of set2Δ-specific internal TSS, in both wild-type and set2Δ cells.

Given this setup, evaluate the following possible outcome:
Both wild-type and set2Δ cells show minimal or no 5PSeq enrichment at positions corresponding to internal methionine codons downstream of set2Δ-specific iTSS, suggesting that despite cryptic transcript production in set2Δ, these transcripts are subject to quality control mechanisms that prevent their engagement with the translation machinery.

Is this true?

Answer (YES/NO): NO